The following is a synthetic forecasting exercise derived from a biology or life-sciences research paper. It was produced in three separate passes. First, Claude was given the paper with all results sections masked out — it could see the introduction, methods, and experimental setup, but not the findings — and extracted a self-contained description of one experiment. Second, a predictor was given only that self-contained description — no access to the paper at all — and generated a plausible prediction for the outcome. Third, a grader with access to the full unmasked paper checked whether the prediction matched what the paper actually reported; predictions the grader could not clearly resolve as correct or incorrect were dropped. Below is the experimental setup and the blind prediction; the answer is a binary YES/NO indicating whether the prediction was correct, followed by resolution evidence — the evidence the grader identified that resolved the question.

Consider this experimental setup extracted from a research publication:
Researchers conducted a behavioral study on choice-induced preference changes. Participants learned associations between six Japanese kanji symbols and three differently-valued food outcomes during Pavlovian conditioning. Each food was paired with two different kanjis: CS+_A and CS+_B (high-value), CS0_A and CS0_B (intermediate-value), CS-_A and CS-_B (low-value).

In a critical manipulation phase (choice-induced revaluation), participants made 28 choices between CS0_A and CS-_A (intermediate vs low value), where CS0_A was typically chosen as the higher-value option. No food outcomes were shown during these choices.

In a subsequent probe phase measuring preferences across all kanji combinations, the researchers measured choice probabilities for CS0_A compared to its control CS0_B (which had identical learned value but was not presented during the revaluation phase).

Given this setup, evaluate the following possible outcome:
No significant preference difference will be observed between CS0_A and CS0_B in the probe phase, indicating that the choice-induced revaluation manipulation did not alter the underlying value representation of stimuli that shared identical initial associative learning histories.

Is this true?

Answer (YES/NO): NO